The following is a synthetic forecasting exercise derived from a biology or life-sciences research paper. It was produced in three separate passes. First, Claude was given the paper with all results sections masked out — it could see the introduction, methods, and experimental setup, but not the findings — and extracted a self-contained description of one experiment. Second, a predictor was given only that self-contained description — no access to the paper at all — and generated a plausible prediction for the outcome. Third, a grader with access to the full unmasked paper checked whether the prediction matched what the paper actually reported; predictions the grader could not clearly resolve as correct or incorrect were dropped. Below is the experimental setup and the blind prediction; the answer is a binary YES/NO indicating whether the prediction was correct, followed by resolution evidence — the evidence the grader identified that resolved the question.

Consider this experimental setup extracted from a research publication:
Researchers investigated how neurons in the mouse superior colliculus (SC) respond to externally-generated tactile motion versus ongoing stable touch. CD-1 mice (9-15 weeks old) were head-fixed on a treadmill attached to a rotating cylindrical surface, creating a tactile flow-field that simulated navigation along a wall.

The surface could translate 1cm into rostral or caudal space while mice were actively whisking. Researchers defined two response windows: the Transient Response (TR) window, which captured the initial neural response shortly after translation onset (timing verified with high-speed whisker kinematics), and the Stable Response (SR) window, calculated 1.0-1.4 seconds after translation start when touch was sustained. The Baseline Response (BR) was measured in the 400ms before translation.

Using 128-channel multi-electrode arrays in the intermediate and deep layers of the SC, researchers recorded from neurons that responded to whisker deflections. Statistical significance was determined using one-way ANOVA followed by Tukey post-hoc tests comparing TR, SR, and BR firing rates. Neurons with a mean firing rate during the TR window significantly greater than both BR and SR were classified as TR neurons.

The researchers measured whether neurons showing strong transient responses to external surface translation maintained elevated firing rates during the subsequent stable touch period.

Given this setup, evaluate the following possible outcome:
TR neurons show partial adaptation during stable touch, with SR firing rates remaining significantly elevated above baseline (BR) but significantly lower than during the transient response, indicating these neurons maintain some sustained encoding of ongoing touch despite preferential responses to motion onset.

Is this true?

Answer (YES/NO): NO